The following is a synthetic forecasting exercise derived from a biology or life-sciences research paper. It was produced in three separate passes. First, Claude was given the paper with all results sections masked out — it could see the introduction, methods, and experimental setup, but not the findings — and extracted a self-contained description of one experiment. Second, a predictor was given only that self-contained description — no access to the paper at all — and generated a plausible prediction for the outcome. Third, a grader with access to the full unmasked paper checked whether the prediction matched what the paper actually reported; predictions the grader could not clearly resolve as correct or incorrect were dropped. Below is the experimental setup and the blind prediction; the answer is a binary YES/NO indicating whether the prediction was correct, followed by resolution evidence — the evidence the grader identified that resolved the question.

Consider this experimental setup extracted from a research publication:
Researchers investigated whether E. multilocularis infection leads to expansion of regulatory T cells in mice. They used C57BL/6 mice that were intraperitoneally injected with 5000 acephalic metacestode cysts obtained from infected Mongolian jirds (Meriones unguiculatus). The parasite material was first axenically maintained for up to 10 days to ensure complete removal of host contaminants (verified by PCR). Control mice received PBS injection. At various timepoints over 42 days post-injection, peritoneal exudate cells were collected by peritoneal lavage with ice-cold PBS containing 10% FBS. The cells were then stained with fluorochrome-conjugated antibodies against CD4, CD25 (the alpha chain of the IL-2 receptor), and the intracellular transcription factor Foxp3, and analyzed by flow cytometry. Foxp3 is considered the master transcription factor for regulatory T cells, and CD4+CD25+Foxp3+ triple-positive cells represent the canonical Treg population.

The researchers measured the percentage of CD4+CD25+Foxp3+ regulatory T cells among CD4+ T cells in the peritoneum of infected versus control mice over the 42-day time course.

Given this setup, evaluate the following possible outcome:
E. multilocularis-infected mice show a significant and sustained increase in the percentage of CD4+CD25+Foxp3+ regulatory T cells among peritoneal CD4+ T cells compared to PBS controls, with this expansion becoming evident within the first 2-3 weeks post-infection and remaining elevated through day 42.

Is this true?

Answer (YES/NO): NO